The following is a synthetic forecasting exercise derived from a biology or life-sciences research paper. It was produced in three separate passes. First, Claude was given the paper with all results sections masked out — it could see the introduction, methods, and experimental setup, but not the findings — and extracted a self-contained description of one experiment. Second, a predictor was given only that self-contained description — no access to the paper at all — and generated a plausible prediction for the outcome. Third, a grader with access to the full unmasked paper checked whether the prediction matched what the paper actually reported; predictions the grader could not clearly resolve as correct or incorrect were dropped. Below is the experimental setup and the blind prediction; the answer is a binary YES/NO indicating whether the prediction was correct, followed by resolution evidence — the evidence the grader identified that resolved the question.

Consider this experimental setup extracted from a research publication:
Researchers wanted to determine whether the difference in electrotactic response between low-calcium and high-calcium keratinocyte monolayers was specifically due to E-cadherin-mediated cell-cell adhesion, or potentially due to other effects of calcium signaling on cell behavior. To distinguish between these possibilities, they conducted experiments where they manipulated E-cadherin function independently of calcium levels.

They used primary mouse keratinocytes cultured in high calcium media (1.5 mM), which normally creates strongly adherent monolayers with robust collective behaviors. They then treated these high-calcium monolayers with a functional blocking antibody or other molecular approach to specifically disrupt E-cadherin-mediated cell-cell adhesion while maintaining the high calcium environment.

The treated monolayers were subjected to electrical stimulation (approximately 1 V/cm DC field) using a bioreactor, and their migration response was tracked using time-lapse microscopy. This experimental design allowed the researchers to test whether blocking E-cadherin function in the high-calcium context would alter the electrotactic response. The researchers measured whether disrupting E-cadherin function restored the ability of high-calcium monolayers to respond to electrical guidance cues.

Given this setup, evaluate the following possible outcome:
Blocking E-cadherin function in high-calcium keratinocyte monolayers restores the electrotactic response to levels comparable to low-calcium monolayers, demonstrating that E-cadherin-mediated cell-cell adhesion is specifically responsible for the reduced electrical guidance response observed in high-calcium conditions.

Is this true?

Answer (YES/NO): NO